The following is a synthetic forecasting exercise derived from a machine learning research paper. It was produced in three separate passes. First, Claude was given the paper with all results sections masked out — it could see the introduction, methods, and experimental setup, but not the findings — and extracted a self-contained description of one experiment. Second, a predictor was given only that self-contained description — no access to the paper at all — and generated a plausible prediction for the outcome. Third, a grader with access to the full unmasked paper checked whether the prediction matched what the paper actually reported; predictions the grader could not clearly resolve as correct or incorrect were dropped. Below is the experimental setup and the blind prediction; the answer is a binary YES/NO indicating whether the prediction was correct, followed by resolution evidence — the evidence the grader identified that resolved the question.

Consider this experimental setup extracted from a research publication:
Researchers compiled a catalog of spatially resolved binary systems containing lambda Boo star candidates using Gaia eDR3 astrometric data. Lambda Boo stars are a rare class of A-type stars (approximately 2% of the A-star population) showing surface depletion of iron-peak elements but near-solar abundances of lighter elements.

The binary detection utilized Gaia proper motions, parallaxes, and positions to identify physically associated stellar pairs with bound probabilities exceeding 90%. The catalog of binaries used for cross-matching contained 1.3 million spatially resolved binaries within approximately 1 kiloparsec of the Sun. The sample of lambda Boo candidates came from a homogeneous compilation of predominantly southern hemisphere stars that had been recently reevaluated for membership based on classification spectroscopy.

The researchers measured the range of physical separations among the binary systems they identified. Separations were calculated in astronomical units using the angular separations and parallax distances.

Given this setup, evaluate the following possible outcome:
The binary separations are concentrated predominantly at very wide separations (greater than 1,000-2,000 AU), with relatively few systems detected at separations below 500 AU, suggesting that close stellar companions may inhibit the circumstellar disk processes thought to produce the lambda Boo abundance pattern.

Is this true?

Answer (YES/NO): YES